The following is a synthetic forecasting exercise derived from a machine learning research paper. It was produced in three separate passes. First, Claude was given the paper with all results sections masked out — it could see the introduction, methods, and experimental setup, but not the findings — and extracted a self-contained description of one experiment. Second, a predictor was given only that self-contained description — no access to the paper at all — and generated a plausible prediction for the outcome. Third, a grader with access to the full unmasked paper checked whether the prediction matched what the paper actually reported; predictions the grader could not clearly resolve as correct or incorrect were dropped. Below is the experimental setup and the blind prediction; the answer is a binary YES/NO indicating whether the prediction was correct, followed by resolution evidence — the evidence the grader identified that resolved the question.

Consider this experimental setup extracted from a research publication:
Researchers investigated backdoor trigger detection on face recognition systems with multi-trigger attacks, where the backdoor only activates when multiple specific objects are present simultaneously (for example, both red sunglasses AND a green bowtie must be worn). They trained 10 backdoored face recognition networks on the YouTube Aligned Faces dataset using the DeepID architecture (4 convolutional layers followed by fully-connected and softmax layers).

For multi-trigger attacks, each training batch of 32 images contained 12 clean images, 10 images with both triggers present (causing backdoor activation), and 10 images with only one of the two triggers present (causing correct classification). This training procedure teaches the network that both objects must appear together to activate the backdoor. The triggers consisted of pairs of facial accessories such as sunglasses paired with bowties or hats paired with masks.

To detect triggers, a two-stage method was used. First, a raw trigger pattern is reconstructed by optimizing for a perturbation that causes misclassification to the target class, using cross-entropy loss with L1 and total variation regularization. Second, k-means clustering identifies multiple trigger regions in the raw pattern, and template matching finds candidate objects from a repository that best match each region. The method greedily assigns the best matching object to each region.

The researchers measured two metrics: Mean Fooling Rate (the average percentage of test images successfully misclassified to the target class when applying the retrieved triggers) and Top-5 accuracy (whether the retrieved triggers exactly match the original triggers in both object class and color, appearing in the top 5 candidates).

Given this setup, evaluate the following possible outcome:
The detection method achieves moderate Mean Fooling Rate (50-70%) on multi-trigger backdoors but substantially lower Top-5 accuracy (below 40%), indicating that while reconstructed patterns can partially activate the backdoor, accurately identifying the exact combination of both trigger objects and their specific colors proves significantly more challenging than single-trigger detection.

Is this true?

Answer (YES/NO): NO